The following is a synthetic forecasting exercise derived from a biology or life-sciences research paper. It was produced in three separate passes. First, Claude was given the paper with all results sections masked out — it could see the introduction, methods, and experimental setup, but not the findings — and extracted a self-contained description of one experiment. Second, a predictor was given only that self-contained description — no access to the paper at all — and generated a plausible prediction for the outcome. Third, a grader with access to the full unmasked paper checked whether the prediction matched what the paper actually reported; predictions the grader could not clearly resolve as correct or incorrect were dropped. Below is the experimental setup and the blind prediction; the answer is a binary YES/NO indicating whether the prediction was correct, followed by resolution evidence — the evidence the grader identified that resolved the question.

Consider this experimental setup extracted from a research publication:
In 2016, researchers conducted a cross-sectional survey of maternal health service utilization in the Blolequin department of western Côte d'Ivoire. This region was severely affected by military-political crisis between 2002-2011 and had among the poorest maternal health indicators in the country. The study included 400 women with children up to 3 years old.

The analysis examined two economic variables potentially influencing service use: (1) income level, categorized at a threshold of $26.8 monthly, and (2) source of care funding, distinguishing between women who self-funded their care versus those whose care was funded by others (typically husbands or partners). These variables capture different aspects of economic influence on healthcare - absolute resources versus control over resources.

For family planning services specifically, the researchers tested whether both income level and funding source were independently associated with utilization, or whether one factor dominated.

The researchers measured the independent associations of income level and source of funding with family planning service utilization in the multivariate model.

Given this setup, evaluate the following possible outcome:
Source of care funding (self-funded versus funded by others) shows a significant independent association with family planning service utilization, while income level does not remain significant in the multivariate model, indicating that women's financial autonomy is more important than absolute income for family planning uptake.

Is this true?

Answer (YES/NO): NO